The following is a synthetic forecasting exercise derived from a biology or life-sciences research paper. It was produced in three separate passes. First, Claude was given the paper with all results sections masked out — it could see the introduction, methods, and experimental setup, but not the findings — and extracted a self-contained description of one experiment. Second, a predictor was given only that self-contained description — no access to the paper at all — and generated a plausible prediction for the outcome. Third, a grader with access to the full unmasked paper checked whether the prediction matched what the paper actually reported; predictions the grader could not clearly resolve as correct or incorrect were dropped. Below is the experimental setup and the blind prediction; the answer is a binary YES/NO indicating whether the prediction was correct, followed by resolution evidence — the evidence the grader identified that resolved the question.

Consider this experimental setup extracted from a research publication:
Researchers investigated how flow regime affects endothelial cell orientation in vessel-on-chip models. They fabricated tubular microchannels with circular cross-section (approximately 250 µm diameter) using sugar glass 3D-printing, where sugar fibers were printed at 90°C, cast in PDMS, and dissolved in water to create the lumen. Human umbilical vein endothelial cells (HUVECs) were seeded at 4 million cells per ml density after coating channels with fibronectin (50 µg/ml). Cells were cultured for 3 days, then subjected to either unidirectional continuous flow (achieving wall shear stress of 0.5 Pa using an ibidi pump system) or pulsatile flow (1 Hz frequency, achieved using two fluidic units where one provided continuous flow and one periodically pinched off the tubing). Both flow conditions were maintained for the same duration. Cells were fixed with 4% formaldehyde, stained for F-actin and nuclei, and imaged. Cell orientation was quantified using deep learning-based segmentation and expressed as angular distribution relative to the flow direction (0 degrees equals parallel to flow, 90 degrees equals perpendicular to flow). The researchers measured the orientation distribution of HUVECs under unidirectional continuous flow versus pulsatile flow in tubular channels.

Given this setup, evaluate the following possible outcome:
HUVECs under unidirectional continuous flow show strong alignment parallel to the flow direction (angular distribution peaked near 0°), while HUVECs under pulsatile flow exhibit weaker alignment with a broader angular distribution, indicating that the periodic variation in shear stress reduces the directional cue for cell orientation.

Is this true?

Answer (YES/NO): NO